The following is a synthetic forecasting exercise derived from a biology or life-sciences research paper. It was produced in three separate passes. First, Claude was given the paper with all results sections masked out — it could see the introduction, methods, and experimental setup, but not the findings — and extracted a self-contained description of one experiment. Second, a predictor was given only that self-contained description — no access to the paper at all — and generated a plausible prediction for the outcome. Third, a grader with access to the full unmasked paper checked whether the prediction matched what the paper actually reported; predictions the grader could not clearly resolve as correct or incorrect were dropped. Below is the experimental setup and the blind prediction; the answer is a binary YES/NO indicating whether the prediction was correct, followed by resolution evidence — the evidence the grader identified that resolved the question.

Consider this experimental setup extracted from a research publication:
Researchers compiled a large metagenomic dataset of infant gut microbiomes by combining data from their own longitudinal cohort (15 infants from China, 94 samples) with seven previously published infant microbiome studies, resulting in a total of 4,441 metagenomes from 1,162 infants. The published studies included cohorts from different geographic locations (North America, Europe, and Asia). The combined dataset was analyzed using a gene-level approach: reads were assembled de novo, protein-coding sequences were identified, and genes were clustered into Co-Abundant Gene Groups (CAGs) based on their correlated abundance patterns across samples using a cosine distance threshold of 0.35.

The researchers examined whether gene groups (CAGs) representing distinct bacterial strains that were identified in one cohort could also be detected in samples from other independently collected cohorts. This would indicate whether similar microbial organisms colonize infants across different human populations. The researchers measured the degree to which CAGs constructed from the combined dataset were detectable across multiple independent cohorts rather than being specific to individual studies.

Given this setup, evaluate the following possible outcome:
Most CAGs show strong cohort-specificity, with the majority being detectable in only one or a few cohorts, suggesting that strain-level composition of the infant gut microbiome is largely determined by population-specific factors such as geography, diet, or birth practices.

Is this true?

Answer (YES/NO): NO